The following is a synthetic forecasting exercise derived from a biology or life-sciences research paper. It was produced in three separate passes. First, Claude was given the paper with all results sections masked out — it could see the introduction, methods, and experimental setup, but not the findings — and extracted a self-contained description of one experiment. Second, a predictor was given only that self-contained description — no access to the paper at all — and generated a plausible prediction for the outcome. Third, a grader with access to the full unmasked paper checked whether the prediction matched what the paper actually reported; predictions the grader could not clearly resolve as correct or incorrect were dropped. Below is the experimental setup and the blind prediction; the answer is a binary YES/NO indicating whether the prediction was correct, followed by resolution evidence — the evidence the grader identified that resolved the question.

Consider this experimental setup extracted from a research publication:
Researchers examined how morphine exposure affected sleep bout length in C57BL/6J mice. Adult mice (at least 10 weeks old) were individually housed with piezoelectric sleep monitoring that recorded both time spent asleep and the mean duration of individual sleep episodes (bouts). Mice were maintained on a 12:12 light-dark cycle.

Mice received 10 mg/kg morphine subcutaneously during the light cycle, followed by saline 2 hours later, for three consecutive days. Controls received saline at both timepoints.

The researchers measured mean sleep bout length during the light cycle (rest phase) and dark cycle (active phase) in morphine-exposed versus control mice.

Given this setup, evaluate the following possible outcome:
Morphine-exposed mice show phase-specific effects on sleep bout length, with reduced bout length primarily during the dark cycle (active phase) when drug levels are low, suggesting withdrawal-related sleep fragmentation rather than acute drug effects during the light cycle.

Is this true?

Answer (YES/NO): NO